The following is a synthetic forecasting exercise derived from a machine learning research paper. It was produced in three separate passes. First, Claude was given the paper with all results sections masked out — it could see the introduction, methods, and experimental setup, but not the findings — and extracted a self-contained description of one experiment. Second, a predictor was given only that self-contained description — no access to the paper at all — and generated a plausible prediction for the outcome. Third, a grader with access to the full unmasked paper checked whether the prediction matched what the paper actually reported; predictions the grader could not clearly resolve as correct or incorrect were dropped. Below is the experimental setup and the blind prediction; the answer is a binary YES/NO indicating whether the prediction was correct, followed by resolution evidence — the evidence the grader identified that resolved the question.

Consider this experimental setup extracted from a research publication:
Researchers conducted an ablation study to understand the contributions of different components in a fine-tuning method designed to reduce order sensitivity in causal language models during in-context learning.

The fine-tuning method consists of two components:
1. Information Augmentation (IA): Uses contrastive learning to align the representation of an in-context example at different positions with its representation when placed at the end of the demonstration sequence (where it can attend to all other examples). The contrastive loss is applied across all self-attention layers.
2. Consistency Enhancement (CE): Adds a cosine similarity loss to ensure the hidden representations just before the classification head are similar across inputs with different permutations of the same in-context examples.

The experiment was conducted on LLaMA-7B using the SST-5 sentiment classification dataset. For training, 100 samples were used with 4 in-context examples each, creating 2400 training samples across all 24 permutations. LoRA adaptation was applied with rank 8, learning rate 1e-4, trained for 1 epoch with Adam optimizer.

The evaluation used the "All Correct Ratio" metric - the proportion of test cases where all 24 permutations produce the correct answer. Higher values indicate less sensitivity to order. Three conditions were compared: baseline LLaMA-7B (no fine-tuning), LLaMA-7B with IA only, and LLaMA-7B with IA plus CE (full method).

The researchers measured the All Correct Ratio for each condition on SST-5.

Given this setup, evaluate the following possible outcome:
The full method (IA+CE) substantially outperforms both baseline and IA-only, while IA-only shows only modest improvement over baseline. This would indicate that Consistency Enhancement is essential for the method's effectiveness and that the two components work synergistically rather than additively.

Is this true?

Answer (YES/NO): NO